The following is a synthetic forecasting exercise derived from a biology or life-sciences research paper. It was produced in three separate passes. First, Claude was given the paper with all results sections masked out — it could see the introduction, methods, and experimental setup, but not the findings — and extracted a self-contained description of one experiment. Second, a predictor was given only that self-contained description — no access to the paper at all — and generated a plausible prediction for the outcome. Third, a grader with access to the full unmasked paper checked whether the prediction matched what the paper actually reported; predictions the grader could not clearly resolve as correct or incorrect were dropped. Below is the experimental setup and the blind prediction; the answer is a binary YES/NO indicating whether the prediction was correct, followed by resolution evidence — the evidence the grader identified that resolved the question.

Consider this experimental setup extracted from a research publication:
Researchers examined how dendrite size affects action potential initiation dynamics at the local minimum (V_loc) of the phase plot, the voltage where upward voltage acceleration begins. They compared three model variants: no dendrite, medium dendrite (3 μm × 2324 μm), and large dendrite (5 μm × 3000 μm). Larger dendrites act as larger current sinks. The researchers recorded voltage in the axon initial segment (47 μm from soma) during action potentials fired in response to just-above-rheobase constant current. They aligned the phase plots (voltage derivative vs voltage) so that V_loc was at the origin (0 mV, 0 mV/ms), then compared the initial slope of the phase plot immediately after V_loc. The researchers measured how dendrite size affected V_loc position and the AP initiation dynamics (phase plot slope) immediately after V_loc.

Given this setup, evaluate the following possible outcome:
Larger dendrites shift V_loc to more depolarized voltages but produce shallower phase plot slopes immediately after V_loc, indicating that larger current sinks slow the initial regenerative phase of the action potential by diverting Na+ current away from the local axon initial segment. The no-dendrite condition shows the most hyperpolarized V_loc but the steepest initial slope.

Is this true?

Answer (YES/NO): YES